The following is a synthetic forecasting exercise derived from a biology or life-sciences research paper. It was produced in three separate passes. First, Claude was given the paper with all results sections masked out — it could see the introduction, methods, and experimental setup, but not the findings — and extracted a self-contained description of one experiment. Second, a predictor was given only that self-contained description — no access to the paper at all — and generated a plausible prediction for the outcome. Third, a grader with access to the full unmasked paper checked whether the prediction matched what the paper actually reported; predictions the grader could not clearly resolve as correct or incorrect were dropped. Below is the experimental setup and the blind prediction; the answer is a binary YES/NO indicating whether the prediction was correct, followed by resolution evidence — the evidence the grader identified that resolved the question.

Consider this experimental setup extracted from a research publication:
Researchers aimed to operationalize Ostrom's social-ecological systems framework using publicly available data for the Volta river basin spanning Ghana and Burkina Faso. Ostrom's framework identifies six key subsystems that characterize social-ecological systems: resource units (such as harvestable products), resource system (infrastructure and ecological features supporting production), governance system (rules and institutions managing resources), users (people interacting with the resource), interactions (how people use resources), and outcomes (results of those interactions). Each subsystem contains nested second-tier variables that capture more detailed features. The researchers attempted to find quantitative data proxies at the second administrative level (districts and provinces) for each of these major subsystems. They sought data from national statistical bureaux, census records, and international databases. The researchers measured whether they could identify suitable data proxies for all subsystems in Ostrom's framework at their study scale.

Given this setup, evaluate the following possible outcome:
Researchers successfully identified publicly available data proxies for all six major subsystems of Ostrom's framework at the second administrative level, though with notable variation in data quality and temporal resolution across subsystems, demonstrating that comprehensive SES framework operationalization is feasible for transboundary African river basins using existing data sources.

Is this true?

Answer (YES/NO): NO